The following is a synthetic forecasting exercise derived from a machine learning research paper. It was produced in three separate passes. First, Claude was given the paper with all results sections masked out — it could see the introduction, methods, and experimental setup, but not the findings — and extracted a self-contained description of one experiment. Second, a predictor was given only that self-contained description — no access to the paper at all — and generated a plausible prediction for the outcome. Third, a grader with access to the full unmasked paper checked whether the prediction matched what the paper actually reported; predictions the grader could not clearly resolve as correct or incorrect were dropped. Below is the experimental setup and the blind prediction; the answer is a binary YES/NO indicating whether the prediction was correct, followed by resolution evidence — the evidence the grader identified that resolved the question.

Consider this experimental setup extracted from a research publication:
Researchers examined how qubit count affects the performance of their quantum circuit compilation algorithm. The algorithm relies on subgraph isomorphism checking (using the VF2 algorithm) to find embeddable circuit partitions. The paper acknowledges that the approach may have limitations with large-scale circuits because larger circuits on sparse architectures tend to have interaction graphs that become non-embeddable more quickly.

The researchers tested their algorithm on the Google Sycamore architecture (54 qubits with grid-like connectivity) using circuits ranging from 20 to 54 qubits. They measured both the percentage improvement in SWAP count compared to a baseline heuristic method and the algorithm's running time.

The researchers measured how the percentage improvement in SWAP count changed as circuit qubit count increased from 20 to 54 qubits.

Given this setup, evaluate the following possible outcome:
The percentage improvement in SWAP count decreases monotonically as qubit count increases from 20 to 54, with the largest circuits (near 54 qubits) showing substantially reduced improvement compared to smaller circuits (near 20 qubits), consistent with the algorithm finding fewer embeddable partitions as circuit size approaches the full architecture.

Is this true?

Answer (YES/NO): NO